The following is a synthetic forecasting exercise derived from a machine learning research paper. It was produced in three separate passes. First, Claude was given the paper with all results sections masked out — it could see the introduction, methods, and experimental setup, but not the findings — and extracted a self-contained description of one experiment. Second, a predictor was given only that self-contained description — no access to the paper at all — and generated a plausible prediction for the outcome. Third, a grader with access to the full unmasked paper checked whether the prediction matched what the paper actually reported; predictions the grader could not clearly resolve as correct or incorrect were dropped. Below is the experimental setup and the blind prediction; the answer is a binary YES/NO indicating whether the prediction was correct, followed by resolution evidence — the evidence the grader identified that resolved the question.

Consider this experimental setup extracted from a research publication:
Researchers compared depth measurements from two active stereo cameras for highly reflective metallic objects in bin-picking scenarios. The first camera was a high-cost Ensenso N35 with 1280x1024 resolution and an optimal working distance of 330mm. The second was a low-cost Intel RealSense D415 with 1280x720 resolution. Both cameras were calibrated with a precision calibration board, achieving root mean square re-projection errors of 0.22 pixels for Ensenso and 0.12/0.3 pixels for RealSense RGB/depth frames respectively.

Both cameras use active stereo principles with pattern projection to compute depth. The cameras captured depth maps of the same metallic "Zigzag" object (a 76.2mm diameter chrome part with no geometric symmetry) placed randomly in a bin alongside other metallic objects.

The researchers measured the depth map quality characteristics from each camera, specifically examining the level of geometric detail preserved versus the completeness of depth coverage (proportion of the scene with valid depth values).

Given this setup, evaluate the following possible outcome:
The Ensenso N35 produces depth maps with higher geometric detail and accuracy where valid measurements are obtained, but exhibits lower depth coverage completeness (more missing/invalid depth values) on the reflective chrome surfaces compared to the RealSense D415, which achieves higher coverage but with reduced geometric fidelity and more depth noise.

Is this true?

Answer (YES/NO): YES